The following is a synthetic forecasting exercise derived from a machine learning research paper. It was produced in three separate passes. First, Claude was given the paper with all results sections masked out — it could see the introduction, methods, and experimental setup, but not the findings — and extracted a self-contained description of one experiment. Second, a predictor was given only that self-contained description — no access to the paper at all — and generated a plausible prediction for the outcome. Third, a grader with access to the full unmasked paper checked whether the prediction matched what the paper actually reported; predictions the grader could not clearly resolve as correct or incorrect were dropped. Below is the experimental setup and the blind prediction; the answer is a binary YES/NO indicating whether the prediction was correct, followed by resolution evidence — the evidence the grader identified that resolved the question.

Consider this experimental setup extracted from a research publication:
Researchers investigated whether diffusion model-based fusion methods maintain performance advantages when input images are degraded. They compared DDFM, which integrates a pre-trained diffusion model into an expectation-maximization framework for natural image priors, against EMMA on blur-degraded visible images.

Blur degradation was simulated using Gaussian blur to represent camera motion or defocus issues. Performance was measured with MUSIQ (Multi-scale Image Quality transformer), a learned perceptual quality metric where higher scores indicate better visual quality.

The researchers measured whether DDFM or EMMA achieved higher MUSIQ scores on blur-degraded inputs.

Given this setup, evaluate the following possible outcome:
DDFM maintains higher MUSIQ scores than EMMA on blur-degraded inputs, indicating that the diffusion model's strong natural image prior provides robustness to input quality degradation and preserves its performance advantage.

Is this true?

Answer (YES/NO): YES